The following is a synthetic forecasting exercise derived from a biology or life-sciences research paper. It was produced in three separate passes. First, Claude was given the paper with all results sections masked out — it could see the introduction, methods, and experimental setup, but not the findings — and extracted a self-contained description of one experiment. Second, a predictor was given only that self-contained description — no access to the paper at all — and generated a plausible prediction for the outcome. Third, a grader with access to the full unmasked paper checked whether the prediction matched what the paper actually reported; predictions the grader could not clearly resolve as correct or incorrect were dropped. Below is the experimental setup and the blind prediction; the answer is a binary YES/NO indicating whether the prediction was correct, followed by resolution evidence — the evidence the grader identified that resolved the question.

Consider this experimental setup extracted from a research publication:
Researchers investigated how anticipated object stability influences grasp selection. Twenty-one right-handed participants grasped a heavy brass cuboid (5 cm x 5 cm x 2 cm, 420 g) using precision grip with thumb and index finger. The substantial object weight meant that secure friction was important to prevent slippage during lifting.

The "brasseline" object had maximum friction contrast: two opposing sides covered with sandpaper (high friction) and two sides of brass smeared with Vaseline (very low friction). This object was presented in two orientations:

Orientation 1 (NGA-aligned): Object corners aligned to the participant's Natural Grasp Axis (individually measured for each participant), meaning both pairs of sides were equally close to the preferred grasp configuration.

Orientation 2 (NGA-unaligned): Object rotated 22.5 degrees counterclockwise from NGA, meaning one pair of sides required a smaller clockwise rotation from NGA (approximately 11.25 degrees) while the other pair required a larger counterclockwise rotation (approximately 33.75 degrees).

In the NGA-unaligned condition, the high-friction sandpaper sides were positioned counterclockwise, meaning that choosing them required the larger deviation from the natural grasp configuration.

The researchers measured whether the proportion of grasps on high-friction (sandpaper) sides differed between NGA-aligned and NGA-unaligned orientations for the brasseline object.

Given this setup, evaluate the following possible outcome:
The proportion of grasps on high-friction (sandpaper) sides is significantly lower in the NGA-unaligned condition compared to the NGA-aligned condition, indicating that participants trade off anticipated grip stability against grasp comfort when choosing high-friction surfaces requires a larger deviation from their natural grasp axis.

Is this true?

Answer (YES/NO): NO